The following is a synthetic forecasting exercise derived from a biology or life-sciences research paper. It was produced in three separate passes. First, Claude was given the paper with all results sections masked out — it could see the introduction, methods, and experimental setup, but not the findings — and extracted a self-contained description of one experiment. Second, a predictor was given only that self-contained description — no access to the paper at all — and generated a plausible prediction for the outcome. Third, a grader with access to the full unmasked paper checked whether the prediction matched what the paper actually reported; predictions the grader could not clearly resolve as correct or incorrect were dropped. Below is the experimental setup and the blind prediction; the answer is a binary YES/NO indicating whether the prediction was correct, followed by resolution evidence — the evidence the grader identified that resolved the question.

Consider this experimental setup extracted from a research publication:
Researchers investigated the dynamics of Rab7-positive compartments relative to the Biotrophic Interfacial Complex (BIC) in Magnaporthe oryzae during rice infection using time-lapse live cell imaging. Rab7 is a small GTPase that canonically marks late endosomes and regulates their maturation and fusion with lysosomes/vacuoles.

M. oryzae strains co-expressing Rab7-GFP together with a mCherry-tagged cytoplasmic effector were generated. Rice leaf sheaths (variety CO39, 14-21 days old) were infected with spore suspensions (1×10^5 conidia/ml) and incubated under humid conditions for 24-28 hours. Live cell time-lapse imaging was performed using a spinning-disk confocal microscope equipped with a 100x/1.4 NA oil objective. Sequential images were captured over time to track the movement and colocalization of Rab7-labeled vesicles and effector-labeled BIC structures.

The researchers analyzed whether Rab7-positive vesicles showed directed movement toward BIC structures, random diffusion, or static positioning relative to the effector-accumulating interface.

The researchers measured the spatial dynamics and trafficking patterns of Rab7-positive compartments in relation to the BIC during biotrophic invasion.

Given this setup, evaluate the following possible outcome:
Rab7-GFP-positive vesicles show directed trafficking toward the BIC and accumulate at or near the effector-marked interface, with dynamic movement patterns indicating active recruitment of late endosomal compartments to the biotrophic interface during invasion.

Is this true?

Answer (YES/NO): YES